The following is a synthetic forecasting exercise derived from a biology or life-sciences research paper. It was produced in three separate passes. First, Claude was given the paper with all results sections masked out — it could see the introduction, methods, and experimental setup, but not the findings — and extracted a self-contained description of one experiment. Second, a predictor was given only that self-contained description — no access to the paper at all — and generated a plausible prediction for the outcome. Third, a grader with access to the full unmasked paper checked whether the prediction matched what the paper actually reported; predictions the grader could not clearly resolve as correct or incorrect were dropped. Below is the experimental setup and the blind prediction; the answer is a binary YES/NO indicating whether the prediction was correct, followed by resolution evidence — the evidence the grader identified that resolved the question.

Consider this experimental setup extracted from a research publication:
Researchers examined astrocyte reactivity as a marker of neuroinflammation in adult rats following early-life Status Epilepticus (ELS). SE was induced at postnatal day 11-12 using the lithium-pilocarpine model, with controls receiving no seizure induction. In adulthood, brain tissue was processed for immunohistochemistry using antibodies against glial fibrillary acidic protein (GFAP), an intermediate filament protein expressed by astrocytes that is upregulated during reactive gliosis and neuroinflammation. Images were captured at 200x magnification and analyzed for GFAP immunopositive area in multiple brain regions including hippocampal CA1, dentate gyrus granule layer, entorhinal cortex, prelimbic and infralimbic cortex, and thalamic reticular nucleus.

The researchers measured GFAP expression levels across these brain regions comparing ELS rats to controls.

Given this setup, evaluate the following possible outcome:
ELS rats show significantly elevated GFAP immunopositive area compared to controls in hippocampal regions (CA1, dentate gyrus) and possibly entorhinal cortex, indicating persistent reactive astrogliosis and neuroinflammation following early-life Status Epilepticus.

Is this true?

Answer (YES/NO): YES